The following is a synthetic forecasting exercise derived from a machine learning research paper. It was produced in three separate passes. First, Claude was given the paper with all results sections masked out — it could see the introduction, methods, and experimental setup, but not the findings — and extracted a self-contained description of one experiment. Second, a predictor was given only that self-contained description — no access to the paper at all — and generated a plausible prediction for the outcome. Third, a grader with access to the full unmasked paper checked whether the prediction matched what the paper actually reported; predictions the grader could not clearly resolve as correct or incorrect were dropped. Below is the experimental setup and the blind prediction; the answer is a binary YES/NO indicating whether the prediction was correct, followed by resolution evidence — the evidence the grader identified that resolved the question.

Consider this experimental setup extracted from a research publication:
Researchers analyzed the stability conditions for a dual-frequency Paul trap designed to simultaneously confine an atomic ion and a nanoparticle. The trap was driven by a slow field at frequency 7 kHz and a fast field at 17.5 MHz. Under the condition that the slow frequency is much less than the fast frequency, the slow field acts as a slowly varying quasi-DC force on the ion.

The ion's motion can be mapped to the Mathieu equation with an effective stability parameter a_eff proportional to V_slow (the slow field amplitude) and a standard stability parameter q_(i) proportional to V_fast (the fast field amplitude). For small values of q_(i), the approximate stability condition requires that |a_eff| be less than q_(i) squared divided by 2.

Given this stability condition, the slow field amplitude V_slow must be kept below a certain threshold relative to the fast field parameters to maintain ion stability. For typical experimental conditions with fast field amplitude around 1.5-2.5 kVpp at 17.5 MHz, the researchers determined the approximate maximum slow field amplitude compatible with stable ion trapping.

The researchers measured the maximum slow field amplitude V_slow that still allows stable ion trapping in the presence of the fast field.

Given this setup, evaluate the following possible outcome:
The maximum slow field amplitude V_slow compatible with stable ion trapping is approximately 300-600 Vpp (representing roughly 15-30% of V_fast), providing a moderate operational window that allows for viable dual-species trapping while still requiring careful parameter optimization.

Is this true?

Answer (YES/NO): NO